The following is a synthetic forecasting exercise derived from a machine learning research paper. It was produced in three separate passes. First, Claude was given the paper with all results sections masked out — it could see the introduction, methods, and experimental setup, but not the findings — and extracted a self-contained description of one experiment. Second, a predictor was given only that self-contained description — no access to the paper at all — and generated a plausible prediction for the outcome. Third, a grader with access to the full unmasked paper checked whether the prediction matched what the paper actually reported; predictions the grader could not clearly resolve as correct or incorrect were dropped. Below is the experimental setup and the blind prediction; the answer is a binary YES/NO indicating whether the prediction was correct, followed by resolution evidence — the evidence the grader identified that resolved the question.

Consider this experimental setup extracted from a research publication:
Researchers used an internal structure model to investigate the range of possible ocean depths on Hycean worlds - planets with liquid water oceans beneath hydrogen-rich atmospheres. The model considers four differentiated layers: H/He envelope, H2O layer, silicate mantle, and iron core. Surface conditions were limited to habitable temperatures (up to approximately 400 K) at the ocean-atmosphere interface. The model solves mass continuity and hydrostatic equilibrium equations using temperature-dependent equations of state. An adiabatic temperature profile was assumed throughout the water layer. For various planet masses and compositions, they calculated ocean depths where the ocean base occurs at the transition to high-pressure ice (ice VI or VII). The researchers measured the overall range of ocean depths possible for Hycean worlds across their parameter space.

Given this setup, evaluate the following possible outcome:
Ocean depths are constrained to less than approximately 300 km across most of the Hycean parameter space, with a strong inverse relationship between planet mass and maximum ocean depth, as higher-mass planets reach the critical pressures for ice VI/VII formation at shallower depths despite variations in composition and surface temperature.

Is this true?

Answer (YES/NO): NO